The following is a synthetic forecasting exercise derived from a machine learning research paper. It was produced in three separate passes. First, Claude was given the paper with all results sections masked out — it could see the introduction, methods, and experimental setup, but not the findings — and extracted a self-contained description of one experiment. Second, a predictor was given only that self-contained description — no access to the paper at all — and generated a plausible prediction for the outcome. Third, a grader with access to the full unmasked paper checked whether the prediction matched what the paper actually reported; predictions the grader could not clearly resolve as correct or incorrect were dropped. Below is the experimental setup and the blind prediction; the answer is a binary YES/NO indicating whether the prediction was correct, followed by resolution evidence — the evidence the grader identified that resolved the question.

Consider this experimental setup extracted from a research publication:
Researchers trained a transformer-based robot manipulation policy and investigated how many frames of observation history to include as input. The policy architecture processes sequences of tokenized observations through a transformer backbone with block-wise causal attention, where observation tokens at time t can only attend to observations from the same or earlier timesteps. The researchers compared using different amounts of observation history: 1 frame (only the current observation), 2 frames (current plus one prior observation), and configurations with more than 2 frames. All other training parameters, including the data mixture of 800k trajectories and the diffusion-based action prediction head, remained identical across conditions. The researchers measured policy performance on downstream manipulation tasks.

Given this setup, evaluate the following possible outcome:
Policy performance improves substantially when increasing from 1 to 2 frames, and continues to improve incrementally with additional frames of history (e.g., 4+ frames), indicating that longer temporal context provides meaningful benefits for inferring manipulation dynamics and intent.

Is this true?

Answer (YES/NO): NO